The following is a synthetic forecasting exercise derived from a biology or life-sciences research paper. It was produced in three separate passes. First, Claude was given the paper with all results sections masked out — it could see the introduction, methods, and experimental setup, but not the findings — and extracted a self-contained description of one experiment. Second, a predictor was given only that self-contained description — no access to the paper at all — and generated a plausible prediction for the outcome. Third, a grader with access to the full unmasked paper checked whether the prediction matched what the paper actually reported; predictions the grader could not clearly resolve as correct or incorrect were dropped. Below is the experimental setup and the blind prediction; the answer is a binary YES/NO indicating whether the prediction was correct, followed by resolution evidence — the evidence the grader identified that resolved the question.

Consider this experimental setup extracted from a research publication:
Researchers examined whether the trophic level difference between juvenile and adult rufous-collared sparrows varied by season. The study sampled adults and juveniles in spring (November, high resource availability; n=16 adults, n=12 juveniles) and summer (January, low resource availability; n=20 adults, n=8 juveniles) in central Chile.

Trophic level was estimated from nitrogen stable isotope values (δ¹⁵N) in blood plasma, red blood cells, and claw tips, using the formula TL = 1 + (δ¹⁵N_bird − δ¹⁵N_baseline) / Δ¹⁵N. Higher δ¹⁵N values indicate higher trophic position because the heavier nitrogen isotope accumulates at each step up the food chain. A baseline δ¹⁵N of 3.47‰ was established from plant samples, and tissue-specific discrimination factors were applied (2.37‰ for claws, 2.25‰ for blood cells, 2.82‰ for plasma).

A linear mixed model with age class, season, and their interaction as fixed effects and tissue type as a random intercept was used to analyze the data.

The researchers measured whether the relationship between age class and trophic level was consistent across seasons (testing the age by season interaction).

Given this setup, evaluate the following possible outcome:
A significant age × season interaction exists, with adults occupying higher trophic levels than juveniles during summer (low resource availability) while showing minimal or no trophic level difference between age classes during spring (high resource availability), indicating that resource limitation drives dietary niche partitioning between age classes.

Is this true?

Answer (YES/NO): NO